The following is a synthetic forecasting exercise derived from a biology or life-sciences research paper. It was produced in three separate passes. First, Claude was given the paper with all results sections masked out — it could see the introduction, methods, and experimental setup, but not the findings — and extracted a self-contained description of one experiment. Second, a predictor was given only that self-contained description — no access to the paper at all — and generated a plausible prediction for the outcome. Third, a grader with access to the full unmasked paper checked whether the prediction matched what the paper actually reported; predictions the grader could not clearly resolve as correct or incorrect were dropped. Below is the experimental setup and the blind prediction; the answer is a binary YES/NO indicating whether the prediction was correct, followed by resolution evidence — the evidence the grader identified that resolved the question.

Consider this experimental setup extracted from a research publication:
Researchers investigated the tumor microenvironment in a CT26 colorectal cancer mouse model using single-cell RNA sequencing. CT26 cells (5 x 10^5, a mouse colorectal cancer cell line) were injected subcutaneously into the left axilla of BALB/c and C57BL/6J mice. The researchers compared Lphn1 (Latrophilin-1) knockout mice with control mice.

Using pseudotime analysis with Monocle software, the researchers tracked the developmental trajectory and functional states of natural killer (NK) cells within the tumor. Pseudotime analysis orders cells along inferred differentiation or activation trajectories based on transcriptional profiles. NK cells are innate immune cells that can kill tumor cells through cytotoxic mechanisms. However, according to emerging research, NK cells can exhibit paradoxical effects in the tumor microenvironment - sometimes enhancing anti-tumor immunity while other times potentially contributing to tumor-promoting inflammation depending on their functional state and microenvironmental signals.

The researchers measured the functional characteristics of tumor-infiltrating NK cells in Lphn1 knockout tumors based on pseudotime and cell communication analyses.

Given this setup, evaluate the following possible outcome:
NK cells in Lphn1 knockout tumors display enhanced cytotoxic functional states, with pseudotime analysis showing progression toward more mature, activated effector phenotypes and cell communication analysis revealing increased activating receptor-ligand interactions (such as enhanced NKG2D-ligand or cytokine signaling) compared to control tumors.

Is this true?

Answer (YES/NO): YES